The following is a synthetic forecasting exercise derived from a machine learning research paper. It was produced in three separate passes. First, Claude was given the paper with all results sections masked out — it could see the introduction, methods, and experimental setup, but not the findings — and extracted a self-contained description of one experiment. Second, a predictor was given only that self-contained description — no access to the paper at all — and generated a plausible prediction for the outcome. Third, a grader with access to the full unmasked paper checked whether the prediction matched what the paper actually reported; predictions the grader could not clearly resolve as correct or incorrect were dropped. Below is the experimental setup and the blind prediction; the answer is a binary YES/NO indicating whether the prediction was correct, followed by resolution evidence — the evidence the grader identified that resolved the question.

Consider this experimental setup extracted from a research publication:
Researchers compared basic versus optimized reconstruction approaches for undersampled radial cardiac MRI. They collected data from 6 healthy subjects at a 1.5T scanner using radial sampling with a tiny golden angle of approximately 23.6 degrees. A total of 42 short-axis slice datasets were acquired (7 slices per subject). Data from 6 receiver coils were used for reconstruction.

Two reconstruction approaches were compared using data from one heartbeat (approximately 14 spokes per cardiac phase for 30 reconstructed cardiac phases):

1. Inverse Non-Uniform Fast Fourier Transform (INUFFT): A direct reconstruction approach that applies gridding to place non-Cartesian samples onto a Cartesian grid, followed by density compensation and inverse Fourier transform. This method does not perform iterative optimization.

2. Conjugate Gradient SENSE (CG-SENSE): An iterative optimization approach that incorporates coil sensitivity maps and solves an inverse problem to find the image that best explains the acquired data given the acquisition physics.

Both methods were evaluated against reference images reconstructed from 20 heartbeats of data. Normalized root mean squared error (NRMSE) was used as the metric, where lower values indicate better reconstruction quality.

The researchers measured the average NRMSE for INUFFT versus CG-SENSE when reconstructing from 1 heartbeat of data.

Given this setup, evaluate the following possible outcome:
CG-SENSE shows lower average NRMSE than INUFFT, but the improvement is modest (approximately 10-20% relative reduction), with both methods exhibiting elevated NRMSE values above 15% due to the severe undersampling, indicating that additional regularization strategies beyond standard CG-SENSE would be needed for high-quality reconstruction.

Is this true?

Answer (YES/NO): NO